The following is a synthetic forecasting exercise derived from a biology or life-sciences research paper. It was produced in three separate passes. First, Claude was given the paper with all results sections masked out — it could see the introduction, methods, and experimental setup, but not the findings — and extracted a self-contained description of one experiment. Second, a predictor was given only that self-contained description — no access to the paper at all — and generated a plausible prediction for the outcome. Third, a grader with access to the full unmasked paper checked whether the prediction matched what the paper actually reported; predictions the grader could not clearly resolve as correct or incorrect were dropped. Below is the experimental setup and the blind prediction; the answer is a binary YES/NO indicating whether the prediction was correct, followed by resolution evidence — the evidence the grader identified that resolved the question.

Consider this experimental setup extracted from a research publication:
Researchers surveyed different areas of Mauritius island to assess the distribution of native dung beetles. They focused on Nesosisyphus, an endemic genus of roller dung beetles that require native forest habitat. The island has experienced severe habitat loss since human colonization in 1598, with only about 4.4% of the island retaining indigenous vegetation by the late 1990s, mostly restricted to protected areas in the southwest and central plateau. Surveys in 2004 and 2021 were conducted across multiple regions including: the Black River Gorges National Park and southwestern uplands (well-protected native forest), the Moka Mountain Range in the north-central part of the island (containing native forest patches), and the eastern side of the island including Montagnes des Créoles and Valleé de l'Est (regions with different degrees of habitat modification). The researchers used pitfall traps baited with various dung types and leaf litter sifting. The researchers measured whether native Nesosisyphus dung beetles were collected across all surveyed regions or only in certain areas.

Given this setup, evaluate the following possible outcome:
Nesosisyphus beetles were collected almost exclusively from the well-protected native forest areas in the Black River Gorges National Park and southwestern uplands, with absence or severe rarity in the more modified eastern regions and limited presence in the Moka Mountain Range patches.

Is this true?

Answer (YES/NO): NO